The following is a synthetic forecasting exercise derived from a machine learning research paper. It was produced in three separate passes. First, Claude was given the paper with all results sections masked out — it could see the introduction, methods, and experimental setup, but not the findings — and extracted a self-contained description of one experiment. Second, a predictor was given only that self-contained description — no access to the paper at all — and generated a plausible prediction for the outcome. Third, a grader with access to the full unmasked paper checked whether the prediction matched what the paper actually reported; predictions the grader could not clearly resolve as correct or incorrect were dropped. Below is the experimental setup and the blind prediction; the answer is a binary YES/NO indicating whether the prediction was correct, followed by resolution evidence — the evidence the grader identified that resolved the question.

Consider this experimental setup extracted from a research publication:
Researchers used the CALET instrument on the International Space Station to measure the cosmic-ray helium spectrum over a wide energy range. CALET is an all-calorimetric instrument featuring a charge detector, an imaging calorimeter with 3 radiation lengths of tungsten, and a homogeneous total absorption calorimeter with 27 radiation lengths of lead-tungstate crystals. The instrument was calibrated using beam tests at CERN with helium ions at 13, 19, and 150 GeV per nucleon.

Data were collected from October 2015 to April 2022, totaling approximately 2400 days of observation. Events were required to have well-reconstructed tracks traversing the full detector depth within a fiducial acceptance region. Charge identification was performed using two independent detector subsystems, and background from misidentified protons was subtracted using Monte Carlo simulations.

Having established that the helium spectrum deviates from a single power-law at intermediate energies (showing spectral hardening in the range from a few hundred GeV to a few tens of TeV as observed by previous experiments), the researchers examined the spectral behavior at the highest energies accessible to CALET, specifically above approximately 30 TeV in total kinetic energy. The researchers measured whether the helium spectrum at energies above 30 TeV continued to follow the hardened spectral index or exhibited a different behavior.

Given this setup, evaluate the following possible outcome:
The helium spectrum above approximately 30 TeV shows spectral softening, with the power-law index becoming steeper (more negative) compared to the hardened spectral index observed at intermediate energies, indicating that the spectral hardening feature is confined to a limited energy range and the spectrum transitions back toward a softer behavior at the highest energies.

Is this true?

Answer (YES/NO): YES